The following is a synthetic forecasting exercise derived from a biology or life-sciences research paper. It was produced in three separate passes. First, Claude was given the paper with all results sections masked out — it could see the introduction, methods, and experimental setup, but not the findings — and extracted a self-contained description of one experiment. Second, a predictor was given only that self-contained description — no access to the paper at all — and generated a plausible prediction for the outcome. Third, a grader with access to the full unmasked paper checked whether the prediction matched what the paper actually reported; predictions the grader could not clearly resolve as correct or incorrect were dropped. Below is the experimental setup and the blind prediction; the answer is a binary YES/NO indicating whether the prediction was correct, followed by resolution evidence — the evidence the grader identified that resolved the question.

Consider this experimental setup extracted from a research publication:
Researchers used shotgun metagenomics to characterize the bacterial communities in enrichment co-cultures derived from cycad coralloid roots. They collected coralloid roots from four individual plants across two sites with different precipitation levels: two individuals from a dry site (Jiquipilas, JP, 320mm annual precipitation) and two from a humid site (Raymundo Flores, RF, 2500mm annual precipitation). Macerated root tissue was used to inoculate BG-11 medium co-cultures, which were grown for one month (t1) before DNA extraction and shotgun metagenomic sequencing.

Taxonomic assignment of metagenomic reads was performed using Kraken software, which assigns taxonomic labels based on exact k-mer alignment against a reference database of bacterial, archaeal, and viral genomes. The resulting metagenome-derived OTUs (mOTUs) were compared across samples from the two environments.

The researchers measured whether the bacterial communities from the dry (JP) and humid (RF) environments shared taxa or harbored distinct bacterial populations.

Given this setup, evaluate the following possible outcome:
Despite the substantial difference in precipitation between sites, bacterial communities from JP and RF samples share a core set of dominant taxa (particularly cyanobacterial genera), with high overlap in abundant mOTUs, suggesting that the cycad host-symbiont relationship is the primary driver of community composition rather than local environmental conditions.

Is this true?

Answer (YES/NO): NO